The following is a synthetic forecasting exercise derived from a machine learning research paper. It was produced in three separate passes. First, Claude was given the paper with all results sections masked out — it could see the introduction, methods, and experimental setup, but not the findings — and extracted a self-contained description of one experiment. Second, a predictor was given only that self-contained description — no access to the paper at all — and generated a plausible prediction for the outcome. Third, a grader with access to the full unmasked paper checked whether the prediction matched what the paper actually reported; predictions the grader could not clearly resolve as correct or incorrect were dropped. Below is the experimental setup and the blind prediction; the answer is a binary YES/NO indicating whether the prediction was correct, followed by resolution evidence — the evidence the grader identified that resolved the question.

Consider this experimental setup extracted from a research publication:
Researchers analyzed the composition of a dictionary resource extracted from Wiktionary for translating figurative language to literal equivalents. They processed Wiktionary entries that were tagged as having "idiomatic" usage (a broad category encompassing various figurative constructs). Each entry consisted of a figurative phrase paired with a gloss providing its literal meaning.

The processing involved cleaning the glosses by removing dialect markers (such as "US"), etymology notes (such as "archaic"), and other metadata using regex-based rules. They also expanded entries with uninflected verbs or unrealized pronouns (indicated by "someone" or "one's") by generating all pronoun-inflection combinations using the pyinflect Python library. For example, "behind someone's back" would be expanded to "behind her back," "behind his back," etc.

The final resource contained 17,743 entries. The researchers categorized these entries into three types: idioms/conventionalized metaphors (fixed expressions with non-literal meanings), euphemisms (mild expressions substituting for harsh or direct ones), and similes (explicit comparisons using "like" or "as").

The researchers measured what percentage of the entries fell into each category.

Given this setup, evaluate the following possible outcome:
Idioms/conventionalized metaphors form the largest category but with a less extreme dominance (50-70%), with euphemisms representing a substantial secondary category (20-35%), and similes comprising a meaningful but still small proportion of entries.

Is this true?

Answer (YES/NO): NO